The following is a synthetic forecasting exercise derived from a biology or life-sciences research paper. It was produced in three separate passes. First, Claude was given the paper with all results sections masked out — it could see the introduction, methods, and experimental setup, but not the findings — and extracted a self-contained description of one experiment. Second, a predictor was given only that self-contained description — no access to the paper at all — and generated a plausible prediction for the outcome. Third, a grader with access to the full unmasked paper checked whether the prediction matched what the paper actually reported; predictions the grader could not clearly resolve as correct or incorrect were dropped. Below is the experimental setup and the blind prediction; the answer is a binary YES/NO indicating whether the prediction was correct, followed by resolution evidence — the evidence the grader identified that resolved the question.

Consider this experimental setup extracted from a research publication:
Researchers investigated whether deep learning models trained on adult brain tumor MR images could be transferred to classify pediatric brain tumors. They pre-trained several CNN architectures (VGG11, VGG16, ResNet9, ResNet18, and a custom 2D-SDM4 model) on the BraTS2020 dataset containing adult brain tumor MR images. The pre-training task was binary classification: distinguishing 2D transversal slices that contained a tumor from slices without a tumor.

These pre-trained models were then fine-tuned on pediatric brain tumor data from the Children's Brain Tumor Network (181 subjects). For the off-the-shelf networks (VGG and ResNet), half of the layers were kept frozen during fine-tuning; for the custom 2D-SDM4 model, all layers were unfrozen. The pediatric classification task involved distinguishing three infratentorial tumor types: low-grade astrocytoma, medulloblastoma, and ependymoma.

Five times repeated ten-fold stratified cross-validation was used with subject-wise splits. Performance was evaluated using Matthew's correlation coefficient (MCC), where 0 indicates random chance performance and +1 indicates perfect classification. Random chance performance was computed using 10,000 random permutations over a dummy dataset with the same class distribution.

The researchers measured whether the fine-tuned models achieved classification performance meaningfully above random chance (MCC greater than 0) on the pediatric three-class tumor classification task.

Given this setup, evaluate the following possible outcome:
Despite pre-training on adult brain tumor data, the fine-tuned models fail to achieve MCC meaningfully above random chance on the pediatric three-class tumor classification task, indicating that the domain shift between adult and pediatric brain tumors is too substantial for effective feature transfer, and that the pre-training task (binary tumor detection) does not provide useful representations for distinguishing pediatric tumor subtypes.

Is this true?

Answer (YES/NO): NO